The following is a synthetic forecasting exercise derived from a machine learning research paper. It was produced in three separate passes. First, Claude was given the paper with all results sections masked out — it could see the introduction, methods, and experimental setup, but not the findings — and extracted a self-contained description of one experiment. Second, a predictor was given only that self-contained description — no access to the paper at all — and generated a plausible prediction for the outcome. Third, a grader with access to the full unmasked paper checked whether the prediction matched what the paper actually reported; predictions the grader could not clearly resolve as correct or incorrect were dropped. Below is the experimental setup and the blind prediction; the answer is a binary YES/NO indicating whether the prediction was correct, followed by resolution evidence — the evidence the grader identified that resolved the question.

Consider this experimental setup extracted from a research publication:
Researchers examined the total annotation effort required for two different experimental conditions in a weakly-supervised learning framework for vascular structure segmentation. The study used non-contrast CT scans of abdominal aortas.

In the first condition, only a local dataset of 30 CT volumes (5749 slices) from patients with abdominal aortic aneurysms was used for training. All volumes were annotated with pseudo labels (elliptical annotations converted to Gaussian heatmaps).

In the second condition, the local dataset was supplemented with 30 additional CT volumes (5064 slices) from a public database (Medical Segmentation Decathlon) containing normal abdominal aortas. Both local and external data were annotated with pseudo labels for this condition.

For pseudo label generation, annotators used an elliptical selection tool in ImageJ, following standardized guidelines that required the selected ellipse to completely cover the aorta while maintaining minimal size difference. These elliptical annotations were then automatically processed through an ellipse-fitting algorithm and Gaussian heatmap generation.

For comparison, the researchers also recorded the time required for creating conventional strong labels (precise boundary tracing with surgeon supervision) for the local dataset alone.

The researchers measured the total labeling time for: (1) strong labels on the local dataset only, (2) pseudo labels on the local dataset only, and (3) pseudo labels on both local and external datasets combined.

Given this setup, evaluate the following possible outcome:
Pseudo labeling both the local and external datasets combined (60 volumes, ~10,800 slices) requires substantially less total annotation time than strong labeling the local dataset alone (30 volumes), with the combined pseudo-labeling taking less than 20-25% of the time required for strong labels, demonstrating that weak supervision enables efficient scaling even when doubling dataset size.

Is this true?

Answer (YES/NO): NO